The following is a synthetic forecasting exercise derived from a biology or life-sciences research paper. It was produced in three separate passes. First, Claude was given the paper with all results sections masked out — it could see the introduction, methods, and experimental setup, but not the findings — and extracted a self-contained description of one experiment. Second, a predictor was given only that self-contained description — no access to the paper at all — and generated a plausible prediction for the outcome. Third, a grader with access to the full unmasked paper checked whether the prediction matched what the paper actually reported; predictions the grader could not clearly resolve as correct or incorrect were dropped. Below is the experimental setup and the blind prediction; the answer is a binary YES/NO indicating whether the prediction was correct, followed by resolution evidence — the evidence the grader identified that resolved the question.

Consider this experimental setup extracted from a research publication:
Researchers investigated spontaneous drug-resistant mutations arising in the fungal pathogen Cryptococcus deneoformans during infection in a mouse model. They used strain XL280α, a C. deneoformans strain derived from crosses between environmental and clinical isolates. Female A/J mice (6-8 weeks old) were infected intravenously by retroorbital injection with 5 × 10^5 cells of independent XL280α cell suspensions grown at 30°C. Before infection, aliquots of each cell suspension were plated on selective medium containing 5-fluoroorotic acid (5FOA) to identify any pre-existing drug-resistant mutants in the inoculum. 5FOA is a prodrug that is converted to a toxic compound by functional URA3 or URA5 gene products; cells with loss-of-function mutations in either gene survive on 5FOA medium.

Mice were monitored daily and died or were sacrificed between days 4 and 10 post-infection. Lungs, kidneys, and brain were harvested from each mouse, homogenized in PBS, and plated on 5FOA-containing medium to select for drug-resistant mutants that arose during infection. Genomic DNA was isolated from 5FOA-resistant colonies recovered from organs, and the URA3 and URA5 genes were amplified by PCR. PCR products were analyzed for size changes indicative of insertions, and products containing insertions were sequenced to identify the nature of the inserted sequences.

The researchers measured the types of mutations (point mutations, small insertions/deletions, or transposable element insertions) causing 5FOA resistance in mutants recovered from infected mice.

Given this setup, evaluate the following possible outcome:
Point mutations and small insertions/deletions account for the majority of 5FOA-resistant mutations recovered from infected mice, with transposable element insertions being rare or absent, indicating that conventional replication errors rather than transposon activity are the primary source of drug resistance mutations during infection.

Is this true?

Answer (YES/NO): NO